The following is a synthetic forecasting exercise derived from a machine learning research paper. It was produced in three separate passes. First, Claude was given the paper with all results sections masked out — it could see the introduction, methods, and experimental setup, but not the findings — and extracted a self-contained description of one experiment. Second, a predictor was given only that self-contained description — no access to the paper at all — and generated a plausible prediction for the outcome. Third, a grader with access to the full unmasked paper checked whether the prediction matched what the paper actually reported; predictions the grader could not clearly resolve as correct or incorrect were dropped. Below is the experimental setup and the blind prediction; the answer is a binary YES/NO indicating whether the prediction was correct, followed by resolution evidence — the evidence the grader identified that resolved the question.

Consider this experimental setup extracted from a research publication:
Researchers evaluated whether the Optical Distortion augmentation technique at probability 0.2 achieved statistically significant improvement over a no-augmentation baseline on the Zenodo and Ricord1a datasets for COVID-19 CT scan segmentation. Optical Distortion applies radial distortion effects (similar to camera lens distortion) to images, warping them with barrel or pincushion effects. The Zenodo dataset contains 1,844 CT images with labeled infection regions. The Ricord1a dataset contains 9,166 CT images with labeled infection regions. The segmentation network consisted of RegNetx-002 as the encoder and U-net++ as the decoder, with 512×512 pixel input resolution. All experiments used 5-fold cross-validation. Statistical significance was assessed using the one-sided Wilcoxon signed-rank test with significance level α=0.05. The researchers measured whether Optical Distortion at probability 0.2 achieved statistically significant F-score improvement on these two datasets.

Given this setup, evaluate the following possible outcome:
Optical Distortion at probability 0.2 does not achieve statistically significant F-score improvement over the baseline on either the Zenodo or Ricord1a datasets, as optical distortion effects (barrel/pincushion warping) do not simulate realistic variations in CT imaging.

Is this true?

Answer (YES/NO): NO